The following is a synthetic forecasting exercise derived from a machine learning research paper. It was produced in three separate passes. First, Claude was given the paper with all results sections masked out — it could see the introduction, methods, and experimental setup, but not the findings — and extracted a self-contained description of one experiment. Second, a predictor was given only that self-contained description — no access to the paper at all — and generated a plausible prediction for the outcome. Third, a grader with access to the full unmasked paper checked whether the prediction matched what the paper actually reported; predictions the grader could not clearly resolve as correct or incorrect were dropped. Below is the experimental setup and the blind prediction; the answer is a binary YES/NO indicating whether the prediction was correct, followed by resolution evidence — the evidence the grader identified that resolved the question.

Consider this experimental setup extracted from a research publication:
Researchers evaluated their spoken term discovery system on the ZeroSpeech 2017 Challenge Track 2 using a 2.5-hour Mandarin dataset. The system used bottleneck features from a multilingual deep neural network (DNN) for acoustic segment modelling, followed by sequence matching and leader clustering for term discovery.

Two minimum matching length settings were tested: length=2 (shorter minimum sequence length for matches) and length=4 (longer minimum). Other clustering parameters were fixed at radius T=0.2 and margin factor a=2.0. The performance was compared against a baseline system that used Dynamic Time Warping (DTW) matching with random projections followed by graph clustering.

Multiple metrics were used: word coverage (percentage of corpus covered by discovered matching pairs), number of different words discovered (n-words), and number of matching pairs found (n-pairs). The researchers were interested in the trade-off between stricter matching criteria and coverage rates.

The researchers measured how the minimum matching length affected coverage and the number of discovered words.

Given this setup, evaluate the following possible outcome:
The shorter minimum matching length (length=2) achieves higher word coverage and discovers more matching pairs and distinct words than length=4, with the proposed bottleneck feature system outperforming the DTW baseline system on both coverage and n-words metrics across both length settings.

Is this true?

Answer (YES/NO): NO